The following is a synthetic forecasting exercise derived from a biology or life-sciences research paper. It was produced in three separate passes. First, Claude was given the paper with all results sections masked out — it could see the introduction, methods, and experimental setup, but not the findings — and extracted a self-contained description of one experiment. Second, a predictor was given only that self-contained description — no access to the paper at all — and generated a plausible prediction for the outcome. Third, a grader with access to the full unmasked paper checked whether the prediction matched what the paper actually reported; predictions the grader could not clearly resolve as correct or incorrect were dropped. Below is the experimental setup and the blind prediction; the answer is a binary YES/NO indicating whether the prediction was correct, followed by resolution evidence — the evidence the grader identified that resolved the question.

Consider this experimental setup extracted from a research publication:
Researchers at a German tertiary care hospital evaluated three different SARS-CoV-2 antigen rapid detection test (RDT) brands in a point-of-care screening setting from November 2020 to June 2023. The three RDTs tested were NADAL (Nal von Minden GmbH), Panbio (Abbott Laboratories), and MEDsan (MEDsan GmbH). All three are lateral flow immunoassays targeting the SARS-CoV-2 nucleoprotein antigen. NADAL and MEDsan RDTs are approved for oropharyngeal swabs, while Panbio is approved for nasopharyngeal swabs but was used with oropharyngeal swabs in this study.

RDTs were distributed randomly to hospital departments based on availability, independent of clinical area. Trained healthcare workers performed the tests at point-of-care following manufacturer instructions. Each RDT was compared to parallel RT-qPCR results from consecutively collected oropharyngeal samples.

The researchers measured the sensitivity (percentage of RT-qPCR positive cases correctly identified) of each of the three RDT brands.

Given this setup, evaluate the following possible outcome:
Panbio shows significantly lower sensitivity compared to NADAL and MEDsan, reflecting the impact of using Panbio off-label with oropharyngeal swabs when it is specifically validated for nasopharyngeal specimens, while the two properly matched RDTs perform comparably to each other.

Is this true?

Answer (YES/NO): NO